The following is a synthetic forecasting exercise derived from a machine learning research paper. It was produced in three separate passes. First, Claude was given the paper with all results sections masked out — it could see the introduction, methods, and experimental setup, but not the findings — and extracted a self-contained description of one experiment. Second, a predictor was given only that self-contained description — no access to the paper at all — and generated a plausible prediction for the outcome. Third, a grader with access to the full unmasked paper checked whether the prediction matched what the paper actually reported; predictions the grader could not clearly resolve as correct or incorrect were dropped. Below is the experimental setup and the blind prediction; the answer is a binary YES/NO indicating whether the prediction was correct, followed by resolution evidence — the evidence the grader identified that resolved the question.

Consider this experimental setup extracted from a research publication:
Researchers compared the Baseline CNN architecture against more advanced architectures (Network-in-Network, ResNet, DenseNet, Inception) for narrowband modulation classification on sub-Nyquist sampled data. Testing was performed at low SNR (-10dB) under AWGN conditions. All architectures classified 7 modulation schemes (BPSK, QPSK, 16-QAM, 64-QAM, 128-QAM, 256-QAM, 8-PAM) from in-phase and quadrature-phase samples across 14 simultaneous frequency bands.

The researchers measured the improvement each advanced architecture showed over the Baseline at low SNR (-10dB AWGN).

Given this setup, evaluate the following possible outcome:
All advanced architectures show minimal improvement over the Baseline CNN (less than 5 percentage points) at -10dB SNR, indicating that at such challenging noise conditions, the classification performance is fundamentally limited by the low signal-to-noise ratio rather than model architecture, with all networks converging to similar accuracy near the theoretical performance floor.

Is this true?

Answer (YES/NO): YES